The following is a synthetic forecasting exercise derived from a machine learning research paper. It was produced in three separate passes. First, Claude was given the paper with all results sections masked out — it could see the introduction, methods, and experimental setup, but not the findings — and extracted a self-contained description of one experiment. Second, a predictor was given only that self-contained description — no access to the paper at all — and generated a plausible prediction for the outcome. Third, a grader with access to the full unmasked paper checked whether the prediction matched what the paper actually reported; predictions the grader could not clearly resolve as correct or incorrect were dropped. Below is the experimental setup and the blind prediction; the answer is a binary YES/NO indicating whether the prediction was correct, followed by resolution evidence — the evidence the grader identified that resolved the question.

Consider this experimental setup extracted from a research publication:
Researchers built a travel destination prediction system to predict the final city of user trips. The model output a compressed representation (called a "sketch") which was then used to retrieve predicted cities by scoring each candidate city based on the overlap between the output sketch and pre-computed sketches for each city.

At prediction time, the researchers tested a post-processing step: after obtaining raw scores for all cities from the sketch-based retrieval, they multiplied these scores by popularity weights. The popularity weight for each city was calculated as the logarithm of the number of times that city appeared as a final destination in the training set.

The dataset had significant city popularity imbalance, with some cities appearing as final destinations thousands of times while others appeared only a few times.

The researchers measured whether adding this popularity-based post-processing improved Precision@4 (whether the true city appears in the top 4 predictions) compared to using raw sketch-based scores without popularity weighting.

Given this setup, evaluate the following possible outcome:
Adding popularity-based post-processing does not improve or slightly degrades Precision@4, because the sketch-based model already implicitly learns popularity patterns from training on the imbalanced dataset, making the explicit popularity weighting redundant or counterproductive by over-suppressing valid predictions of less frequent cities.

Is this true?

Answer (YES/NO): NO